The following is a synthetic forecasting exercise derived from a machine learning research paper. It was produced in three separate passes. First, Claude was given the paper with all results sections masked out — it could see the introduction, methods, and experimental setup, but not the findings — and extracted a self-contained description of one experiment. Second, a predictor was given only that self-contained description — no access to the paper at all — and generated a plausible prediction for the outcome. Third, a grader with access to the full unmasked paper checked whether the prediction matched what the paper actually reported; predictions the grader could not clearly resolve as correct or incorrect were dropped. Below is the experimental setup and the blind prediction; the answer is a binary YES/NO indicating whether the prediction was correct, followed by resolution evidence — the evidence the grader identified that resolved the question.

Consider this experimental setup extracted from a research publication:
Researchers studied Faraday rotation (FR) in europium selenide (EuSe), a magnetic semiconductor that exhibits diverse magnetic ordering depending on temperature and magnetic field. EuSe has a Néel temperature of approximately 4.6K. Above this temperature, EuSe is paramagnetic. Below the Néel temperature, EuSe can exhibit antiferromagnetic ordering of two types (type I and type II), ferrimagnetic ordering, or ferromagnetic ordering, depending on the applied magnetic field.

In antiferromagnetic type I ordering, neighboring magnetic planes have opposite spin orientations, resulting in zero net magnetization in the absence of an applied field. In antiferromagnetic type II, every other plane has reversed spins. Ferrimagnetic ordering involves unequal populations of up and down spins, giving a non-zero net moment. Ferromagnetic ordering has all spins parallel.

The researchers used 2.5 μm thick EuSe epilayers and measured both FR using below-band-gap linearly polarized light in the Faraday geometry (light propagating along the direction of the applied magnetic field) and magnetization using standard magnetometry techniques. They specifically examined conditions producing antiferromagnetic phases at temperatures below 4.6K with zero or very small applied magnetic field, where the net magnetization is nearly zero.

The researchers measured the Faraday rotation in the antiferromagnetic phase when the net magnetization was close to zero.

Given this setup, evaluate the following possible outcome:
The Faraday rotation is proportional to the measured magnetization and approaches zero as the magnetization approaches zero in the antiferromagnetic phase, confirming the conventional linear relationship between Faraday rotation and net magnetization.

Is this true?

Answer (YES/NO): YES